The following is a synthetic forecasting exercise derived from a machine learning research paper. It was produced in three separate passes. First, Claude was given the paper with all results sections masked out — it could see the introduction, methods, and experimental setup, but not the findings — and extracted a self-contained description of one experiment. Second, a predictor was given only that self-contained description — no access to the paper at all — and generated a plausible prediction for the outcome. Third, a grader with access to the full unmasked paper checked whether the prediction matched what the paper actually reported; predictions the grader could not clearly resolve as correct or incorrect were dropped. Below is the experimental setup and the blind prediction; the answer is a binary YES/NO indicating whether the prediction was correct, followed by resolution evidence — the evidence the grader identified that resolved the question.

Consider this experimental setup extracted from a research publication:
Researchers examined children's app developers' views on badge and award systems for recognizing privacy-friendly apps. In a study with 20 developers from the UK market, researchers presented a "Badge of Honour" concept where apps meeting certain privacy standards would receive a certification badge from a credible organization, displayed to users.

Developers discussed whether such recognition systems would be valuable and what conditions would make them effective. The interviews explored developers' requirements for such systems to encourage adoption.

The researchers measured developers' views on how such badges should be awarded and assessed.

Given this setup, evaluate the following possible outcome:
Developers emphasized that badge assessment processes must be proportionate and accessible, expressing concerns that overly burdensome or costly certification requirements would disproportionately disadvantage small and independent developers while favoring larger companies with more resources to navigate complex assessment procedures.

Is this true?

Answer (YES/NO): NO